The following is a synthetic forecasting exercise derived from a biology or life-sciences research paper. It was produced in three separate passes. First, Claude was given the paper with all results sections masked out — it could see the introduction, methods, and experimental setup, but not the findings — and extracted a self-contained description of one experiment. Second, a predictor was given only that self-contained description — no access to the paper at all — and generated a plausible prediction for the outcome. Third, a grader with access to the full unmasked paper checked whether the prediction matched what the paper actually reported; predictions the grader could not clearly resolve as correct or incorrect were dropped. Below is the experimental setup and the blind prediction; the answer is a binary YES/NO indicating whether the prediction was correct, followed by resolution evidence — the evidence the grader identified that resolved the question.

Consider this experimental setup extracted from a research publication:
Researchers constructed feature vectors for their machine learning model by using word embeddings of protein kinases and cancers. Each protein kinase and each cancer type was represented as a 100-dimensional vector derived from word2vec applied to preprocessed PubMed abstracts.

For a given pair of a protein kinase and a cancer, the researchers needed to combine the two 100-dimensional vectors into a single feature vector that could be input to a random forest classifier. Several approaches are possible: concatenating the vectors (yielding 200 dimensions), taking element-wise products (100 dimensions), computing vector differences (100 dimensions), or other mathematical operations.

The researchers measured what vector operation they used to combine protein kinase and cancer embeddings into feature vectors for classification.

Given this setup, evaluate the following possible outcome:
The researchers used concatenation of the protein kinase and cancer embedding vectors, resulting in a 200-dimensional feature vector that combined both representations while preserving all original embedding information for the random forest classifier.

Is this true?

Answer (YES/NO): NO